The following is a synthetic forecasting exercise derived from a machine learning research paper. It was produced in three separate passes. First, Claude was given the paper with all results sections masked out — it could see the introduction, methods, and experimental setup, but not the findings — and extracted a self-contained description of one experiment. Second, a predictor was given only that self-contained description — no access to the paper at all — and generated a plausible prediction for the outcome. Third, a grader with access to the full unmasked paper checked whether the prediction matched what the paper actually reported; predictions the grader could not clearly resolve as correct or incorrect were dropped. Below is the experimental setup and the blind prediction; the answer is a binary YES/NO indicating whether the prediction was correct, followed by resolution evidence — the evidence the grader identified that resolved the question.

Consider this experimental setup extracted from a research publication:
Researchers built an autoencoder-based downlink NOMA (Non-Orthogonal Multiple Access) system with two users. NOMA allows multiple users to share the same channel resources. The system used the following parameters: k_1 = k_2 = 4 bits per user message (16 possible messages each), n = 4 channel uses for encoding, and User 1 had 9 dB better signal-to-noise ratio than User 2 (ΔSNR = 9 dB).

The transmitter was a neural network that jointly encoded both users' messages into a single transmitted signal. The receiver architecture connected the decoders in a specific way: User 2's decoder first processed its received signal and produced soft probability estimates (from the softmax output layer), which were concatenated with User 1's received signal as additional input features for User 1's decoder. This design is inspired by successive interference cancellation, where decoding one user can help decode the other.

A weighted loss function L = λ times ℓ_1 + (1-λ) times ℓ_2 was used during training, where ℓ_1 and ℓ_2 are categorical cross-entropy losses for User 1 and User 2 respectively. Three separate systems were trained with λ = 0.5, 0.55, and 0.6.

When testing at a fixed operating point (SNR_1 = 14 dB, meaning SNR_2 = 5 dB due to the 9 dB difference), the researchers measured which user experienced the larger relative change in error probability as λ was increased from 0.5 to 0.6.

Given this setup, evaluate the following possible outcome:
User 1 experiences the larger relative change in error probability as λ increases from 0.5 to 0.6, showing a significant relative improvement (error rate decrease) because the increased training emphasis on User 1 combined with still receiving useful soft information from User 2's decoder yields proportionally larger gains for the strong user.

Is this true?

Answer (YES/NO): YES